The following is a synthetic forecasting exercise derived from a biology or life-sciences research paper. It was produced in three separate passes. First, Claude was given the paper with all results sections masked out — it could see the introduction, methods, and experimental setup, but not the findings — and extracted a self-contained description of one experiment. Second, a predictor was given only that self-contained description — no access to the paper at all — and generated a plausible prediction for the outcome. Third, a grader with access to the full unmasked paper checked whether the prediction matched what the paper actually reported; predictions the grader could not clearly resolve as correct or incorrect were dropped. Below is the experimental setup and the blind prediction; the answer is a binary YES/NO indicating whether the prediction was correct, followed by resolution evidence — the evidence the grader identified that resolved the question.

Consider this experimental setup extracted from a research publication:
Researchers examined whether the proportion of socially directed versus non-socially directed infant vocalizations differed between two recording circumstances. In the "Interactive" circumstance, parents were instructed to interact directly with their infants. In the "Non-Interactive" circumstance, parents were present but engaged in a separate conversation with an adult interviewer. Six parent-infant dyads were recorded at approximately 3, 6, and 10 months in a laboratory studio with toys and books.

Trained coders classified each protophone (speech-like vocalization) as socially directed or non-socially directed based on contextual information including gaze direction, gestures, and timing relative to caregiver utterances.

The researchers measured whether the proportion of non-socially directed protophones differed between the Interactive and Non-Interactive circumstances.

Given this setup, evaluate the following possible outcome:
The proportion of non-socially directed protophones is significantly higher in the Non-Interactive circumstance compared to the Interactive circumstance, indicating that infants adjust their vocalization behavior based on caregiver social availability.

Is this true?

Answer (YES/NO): YES